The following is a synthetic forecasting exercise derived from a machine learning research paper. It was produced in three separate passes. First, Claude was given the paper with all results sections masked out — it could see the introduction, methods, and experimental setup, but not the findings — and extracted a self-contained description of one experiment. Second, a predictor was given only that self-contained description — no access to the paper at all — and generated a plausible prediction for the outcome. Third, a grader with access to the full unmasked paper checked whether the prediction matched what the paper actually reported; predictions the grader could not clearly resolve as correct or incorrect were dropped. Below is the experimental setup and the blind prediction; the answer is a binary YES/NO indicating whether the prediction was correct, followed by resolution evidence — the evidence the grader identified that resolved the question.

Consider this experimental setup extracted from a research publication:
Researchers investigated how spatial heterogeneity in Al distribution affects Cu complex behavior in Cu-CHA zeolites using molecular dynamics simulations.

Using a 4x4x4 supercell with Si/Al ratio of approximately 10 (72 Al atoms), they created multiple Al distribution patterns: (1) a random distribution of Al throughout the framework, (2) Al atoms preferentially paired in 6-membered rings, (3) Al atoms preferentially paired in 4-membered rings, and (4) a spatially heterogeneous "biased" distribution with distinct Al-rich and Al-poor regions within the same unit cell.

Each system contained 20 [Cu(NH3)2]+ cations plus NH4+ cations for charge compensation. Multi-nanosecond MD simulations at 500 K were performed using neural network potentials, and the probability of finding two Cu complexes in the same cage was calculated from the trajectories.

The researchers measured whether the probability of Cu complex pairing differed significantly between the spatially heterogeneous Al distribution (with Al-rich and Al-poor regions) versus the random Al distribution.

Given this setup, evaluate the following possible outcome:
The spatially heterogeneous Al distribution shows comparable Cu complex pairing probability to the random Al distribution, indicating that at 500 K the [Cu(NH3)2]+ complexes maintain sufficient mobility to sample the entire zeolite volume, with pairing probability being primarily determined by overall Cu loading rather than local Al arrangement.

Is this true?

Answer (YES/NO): YES